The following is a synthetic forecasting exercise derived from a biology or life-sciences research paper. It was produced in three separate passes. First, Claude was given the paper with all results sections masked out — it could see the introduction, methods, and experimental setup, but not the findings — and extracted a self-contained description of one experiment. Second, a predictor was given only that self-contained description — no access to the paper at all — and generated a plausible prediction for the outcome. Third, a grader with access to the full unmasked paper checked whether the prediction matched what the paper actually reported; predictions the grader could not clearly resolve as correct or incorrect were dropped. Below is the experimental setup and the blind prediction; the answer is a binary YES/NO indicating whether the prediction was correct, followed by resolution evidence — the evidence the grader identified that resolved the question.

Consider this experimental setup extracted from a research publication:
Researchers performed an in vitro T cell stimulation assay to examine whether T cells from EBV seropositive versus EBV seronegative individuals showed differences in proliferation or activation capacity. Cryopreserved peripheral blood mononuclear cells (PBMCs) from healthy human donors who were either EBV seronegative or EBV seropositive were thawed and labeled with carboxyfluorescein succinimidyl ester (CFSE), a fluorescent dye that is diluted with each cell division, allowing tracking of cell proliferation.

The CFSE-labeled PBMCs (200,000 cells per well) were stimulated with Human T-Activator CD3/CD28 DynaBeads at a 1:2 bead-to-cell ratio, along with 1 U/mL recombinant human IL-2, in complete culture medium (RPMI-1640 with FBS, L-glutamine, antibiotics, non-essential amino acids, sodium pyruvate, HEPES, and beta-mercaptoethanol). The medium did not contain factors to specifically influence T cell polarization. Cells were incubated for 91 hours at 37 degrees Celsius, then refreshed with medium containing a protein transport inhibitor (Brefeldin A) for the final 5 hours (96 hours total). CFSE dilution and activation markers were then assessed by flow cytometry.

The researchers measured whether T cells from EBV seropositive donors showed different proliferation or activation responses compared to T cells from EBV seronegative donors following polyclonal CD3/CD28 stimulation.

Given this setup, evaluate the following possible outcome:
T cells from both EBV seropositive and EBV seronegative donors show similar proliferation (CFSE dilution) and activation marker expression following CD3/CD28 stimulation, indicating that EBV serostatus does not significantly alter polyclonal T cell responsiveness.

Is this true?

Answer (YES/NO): NO